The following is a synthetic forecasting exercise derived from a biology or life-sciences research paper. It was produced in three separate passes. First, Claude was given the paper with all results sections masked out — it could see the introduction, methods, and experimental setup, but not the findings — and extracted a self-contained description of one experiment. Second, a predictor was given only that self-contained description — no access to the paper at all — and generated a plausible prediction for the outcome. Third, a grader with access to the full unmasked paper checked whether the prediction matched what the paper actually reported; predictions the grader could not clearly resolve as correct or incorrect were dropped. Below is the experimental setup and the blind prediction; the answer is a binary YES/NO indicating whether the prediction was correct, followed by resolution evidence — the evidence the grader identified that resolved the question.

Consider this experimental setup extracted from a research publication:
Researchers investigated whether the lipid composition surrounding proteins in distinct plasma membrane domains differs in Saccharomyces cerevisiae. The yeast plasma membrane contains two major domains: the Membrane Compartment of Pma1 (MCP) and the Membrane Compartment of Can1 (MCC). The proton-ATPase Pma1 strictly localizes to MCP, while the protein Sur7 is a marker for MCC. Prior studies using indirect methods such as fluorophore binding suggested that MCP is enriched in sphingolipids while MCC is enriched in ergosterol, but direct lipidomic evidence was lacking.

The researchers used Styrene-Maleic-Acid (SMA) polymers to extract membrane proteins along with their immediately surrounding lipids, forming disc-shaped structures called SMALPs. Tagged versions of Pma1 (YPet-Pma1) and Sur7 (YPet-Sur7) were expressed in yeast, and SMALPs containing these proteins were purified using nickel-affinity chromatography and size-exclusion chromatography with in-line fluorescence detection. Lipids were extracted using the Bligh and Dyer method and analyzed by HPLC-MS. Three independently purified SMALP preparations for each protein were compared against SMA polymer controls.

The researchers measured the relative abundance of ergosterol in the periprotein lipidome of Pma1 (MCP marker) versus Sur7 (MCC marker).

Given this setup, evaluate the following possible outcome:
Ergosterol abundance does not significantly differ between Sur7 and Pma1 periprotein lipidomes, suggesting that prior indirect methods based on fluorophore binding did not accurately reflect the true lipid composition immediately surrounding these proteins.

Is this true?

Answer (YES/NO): YES